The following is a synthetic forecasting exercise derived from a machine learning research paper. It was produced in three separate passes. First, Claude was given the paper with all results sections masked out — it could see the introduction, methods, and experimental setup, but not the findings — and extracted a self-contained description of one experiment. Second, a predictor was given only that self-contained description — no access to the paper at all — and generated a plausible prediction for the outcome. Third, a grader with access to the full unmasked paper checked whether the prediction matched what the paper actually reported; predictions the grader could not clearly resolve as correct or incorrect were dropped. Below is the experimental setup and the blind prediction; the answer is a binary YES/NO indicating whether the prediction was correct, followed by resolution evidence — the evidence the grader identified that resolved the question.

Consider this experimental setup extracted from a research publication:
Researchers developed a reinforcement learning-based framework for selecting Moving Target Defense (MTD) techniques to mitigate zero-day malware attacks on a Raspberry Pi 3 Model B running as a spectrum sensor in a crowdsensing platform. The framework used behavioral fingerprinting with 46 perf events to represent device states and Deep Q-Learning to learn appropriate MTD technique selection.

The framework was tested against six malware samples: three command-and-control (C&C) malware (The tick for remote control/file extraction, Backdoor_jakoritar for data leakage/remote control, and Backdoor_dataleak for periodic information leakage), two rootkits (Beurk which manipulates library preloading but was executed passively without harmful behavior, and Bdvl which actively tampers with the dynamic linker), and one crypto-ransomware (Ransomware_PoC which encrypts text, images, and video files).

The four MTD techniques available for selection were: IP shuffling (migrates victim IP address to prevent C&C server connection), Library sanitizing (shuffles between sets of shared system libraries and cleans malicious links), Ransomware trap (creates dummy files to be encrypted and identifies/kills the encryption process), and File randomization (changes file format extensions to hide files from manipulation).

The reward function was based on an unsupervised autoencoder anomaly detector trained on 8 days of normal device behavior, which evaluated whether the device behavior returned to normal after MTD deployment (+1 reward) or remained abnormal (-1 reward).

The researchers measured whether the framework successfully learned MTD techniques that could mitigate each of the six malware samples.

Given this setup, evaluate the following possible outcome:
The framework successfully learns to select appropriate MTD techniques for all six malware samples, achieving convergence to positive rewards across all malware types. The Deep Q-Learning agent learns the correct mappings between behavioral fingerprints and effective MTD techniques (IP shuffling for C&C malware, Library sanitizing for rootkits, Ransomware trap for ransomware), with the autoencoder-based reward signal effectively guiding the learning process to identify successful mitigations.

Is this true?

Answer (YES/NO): NO